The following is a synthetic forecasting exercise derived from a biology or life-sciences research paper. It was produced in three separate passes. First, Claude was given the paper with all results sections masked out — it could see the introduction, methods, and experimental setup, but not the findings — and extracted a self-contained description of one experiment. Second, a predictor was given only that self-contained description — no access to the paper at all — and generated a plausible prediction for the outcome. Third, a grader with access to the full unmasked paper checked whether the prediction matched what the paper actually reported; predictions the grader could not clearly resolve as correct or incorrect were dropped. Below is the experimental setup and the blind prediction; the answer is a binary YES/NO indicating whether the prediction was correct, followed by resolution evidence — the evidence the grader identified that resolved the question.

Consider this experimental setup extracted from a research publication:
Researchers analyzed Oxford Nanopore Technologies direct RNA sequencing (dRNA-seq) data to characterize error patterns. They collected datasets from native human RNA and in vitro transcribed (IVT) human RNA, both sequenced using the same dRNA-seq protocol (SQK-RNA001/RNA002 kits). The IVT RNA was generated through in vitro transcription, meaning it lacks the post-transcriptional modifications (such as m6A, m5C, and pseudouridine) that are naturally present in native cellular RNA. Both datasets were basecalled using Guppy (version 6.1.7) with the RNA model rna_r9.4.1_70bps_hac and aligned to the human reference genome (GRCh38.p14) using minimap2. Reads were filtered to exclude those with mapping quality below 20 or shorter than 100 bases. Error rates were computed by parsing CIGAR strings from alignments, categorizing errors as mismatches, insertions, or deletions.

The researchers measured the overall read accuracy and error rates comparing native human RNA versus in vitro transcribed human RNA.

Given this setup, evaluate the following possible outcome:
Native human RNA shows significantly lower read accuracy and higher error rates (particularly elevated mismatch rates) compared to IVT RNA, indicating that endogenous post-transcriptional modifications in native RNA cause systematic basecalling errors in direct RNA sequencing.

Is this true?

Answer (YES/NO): NO